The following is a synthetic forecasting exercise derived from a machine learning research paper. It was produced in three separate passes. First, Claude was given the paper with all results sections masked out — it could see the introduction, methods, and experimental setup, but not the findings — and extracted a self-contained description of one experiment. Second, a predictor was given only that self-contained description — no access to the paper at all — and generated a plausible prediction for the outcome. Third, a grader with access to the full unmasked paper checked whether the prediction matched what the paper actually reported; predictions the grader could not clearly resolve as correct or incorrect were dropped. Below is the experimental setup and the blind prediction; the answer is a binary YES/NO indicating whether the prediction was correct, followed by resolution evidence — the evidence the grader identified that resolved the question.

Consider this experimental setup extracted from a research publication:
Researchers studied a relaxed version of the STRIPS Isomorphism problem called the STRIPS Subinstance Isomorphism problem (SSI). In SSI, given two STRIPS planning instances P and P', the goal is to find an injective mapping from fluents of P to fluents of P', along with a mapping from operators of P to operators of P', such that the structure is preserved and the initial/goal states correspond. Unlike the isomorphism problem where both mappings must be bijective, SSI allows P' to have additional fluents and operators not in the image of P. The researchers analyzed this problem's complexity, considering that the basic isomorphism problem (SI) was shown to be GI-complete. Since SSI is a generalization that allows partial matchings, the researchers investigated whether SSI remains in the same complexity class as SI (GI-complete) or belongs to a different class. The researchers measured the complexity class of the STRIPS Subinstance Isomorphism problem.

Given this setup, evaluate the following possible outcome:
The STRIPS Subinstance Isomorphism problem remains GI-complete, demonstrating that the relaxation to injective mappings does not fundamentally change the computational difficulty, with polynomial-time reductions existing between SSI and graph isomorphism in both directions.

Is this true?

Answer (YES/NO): NO